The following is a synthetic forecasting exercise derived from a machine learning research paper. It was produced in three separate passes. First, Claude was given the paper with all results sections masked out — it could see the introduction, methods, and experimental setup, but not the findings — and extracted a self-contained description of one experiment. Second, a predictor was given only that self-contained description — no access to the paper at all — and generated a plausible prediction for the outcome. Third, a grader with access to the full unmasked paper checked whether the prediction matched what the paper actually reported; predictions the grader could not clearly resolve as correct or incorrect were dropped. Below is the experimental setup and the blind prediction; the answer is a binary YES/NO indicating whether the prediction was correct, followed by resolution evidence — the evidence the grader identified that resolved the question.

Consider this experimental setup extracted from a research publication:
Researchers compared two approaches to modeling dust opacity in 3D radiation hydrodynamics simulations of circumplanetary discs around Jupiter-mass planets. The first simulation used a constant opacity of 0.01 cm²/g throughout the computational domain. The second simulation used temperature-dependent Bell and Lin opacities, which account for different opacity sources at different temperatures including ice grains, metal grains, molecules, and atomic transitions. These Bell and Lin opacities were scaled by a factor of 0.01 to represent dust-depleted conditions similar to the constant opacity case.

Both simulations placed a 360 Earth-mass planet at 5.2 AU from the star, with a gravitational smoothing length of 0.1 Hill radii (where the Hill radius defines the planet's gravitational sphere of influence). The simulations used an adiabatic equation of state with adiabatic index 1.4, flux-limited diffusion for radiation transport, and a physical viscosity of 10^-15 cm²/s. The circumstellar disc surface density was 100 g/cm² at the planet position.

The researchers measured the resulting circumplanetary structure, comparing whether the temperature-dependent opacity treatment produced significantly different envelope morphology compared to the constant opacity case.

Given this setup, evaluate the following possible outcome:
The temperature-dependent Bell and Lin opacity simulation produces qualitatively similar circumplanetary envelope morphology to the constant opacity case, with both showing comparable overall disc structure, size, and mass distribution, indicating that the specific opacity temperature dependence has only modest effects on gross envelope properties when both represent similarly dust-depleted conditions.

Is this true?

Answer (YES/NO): YES